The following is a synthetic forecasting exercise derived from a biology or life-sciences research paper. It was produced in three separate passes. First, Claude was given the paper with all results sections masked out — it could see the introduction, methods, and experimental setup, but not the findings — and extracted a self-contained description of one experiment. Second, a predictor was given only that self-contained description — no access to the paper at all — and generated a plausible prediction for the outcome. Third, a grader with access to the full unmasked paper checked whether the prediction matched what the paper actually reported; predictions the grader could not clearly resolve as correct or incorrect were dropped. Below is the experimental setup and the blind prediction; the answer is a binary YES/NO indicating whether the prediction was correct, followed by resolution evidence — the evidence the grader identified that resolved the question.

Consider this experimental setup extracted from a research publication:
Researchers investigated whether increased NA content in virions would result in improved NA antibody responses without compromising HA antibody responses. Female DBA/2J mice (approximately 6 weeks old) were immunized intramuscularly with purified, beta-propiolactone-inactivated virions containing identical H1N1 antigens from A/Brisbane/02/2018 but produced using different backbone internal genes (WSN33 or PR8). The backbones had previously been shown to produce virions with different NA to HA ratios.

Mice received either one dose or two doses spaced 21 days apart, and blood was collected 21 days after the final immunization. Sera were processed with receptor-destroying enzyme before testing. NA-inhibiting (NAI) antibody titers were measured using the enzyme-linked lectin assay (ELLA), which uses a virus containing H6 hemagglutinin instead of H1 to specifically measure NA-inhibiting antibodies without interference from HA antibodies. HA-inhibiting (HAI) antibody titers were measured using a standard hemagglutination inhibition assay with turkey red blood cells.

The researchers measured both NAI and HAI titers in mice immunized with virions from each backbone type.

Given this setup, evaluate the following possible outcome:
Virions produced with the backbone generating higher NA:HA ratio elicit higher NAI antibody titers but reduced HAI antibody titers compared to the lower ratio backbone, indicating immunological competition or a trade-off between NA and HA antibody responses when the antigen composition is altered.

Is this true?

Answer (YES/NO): NO